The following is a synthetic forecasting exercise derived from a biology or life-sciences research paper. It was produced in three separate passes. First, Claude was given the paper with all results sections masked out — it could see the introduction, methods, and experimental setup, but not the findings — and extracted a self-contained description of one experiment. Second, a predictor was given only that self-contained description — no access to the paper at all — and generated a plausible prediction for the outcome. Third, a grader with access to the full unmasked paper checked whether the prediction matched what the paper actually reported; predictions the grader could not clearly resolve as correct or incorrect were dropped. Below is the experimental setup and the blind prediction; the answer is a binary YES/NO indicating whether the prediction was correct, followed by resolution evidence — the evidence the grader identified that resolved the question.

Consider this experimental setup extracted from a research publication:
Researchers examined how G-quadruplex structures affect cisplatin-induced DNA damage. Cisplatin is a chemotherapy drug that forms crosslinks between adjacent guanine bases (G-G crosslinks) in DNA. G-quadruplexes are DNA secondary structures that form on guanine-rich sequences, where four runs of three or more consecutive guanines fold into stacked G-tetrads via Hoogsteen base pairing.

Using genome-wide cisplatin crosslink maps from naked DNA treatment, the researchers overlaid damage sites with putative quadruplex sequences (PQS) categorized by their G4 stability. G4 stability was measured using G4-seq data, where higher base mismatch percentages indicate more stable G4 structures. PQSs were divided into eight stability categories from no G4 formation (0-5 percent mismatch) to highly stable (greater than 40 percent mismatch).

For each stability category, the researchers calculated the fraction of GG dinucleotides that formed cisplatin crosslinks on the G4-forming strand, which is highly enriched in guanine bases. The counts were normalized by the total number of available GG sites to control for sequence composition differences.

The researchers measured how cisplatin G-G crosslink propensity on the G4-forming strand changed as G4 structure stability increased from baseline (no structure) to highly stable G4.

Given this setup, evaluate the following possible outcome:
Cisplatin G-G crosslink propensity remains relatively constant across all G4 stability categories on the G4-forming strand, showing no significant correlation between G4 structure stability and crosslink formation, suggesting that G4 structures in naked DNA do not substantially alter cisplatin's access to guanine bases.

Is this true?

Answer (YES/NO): YES